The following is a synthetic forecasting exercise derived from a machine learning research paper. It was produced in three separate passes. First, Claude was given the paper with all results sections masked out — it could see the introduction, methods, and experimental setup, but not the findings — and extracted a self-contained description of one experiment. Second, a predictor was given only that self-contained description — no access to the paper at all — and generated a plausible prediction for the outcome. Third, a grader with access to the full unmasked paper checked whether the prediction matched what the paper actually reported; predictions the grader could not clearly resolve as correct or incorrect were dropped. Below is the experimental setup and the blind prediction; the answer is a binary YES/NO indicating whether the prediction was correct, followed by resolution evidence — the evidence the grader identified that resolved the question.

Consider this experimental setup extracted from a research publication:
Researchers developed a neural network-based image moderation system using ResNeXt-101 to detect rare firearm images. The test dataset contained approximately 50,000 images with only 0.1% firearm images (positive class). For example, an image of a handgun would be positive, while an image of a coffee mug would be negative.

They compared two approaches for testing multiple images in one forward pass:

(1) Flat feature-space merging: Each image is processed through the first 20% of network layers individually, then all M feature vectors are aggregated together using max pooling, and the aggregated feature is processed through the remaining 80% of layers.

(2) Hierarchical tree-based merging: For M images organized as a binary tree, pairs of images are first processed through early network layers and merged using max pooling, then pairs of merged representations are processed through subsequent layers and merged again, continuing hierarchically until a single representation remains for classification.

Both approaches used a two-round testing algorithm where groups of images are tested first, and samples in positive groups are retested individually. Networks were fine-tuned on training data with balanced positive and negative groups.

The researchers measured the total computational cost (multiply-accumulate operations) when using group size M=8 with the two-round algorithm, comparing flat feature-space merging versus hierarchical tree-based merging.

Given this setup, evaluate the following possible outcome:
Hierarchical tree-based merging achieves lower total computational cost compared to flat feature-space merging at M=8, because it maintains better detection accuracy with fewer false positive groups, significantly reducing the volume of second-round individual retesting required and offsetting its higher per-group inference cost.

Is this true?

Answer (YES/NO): NO